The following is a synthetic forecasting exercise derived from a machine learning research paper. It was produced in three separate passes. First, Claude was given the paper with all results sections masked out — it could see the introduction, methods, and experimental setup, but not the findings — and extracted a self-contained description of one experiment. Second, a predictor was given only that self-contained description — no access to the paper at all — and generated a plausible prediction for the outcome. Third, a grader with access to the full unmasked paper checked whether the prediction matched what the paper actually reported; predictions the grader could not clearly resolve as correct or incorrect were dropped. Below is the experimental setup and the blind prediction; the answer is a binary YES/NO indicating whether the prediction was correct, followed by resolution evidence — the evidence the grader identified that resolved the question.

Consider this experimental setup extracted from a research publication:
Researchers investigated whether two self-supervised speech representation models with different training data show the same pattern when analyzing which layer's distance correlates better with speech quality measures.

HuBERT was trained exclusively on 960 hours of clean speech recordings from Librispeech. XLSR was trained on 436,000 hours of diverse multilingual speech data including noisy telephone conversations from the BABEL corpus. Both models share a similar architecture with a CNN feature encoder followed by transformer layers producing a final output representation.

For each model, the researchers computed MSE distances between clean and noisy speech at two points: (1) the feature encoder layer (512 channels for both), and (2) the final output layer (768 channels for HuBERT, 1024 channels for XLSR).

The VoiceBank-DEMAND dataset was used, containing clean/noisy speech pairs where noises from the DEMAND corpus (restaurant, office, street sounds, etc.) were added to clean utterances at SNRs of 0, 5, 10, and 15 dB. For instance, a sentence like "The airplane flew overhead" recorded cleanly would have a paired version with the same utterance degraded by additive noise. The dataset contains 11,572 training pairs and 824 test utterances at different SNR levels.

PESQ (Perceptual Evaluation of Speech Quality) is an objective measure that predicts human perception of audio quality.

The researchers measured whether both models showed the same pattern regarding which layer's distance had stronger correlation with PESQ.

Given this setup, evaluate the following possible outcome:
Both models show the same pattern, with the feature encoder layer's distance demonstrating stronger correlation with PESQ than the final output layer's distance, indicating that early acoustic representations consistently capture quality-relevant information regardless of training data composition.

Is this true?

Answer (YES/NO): YES